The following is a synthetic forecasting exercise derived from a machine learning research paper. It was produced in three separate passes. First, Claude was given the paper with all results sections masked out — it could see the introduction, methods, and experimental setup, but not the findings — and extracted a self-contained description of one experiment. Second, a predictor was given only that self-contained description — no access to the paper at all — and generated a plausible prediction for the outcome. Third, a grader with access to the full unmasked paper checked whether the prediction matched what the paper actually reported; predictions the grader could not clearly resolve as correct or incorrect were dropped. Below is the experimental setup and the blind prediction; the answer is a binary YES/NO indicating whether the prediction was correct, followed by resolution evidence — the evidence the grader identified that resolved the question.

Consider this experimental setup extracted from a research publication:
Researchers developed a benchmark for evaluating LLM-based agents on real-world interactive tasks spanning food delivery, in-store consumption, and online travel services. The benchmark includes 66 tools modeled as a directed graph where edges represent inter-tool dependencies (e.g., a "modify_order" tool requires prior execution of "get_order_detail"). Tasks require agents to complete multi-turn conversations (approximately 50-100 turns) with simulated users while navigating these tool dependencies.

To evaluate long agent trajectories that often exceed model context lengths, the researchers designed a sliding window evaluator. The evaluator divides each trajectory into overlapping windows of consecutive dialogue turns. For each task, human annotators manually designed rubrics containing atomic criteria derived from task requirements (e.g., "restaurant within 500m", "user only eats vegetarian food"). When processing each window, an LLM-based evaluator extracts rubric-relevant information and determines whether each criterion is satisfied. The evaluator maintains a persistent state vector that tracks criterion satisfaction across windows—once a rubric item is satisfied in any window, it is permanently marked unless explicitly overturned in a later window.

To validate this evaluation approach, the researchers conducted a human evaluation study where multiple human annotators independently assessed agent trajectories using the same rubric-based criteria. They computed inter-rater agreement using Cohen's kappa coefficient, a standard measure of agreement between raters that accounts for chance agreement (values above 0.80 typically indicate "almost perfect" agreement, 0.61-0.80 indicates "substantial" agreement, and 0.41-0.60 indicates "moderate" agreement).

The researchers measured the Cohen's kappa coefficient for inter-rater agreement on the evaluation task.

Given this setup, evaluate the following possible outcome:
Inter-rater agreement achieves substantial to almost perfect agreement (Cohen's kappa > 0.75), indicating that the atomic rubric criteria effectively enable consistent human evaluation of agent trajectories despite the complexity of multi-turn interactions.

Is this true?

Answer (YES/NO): YES